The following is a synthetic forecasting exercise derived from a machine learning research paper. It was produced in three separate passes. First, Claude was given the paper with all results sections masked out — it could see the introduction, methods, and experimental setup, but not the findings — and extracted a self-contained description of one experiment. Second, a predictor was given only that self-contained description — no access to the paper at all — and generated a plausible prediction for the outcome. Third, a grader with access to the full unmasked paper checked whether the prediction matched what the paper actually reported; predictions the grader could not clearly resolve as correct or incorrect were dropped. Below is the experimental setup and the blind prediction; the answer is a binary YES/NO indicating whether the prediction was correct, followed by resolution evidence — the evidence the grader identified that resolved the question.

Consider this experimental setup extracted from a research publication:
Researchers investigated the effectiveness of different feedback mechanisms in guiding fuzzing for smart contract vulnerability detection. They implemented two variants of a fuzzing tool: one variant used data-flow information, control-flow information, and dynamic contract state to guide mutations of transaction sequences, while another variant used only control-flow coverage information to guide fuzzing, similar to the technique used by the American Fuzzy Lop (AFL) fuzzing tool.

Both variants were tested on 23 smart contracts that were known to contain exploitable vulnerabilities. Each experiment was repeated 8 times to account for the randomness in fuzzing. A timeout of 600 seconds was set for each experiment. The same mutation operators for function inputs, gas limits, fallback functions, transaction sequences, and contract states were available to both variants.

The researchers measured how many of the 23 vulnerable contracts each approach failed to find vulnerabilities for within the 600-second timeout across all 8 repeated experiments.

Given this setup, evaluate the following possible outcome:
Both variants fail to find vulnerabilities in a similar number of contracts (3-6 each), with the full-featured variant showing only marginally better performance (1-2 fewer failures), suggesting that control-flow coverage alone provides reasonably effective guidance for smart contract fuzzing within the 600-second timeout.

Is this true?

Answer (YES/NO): NO